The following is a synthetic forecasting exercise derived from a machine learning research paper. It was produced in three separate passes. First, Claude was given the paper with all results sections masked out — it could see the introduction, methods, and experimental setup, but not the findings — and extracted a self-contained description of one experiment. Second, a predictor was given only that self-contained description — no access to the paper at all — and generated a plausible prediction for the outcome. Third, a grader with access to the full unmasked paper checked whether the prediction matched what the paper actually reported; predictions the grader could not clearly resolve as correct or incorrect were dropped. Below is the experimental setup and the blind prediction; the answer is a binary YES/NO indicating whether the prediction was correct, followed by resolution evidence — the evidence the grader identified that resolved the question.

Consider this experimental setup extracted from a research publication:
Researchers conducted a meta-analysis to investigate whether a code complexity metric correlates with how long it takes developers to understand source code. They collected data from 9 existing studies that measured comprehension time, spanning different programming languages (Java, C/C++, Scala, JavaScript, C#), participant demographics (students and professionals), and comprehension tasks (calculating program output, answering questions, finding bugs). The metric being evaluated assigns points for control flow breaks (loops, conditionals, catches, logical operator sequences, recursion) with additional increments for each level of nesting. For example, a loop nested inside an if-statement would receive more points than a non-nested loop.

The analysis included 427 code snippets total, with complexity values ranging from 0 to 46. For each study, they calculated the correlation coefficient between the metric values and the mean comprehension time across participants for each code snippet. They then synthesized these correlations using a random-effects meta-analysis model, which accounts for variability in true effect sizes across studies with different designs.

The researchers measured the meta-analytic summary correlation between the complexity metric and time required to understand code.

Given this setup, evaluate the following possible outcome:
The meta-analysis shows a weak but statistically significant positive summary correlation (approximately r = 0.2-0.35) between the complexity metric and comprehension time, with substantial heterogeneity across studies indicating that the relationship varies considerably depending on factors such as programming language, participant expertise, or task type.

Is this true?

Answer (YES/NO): NO